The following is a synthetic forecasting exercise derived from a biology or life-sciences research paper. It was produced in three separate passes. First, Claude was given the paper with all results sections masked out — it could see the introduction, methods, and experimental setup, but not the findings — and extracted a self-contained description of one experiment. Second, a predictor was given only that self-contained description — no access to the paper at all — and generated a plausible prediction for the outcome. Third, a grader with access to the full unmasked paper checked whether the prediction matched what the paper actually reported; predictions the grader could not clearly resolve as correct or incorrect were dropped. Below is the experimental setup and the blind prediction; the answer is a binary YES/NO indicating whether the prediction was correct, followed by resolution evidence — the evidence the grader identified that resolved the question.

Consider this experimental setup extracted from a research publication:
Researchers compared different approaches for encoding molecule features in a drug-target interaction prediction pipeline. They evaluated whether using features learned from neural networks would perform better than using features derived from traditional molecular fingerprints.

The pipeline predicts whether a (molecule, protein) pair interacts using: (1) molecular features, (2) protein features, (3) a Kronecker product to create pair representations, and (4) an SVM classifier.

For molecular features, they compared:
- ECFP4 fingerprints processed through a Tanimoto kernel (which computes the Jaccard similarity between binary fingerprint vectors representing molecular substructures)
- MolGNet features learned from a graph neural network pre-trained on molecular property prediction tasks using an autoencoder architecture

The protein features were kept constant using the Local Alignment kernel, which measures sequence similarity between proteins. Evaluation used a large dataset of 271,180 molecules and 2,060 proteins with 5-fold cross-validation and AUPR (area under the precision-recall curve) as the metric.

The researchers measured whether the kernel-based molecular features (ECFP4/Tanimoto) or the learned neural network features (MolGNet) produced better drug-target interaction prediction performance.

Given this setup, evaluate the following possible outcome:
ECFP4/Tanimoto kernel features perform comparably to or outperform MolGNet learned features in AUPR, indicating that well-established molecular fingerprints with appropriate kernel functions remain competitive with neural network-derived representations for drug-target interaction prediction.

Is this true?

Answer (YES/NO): YES